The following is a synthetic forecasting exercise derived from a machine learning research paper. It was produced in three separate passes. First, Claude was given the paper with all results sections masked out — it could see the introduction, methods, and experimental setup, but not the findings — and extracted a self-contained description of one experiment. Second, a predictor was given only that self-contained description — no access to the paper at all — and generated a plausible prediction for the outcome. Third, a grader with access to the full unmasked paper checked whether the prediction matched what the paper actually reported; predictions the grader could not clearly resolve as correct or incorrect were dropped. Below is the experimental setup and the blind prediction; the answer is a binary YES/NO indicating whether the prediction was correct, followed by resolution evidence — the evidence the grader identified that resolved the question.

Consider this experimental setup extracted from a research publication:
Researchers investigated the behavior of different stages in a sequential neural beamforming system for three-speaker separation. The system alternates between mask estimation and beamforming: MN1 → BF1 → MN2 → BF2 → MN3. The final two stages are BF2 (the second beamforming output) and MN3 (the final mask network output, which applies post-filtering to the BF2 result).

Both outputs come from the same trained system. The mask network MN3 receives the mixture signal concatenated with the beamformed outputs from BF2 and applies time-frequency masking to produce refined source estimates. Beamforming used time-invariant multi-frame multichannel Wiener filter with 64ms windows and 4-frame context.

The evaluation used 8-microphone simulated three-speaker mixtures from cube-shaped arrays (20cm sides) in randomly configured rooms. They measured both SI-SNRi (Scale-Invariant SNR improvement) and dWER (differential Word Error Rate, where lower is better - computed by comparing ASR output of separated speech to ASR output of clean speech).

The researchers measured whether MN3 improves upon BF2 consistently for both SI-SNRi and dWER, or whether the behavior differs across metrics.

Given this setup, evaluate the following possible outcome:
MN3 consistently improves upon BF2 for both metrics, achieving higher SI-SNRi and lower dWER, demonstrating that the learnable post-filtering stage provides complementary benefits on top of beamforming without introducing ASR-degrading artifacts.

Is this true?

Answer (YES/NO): NO